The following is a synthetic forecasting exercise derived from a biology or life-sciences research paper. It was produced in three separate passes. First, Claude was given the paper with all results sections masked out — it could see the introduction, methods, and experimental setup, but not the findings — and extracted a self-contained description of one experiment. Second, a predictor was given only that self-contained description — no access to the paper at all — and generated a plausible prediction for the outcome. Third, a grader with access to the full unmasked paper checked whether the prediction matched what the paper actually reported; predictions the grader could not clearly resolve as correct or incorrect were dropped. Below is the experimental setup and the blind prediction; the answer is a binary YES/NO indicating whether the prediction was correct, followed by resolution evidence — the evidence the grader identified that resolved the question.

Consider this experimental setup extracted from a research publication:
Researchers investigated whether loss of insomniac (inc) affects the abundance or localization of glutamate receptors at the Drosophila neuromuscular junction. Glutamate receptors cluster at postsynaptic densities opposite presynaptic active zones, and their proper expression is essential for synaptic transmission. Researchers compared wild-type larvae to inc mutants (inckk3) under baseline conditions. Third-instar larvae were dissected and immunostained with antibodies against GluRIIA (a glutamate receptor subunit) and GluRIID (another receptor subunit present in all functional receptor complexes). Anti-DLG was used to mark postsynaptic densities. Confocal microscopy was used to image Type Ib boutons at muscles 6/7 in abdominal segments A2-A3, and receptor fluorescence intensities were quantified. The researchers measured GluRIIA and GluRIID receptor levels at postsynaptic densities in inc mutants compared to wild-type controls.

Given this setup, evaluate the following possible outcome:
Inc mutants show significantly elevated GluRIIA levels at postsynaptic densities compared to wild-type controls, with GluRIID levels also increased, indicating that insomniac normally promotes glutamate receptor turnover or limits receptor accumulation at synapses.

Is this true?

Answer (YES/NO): NO